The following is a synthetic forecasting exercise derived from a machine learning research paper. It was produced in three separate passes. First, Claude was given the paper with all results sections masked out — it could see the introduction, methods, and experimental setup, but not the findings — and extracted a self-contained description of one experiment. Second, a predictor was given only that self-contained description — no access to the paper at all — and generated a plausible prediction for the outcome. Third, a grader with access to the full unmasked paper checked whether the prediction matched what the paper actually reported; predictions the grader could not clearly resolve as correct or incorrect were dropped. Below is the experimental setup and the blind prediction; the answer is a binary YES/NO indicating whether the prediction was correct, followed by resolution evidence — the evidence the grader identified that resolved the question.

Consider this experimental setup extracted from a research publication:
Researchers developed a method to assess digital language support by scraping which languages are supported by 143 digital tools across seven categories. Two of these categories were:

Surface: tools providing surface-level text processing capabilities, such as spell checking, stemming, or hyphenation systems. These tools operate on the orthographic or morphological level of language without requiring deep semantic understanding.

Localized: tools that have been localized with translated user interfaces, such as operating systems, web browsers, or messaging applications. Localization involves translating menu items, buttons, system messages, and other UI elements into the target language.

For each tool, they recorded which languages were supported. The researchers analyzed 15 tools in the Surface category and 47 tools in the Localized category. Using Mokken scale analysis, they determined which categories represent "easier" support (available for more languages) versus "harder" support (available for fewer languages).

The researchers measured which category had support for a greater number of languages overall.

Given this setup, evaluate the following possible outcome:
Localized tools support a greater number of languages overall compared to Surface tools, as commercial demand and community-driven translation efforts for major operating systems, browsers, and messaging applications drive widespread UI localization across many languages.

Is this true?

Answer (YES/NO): NO